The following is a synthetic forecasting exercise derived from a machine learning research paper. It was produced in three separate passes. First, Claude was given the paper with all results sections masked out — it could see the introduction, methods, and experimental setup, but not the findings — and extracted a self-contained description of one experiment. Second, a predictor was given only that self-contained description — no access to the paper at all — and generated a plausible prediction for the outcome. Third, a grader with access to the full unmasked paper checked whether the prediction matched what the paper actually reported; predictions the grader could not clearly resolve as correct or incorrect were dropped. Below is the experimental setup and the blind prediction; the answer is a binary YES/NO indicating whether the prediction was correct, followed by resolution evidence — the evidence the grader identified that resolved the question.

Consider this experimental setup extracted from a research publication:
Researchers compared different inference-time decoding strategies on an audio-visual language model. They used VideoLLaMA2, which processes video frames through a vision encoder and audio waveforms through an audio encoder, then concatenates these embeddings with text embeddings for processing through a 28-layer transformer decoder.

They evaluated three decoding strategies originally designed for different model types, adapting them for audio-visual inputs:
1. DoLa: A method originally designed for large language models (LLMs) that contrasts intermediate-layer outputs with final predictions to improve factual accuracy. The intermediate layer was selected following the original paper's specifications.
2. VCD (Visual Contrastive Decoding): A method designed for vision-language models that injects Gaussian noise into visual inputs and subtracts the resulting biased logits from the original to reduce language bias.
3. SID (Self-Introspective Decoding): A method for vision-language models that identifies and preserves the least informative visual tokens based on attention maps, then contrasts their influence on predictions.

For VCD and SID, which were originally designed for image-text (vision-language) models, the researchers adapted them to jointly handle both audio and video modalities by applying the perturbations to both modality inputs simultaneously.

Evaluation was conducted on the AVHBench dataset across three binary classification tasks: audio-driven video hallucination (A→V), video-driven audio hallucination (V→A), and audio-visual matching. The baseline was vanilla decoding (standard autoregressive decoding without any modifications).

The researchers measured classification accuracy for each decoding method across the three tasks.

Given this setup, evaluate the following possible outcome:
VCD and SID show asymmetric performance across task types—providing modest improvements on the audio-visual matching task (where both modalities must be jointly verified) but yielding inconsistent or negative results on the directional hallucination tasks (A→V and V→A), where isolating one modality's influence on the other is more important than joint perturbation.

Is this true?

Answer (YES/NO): NO